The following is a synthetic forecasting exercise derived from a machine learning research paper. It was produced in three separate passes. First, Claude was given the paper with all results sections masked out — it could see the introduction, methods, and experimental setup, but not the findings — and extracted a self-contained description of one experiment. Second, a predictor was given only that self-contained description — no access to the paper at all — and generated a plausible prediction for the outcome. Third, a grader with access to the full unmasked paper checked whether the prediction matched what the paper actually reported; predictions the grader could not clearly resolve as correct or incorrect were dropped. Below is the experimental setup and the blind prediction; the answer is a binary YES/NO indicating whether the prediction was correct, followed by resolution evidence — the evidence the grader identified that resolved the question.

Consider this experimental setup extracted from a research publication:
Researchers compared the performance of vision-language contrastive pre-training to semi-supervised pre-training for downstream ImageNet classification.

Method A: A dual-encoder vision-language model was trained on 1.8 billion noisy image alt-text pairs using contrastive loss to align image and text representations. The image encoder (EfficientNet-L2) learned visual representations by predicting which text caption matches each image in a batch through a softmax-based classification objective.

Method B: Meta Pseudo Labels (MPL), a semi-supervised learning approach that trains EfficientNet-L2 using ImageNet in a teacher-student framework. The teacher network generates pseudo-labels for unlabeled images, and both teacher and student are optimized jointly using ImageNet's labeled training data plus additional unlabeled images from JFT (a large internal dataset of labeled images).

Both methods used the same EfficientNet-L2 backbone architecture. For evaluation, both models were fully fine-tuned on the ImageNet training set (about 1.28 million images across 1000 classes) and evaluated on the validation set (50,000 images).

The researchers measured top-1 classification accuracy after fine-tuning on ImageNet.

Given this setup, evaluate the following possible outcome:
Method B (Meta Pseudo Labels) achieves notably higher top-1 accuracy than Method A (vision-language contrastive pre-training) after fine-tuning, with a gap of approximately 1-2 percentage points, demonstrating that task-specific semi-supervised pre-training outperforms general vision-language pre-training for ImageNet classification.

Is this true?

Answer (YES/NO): YES